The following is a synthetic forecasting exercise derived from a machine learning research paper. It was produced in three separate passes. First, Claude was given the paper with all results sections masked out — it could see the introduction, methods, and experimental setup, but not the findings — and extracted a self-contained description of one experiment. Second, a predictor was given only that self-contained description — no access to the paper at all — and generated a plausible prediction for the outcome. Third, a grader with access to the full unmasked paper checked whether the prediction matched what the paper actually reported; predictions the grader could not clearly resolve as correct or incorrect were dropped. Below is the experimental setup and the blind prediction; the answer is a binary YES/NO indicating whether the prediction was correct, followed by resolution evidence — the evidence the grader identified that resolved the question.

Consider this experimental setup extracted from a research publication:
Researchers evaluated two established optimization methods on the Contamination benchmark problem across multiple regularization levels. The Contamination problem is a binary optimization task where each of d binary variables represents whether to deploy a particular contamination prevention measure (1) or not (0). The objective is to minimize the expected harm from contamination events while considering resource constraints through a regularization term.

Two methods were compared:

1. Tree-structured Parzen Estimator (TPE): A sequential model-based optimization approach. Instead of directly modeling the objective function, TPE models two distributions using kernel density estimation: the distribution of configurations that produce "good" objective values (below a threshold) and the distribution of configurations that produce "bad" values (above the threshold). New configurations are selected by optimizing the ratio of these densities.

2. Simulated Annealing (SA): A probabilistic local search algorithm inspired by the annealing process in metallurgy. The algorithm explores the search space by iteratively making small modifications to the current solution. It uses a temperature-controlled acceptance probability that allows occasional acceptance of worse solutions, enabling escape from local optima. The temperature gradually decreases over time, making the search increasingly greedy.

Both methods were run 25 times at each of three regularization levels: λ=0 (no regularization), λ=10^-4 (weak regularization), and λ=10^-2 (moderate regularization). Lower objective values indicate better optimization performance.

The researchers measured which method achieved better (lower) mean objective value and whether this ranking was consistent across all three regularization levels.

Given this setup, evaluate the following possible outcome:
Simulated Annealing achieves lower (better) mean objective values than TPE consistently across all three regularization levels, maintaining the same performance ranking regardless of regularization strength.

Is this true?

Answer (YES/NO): YES